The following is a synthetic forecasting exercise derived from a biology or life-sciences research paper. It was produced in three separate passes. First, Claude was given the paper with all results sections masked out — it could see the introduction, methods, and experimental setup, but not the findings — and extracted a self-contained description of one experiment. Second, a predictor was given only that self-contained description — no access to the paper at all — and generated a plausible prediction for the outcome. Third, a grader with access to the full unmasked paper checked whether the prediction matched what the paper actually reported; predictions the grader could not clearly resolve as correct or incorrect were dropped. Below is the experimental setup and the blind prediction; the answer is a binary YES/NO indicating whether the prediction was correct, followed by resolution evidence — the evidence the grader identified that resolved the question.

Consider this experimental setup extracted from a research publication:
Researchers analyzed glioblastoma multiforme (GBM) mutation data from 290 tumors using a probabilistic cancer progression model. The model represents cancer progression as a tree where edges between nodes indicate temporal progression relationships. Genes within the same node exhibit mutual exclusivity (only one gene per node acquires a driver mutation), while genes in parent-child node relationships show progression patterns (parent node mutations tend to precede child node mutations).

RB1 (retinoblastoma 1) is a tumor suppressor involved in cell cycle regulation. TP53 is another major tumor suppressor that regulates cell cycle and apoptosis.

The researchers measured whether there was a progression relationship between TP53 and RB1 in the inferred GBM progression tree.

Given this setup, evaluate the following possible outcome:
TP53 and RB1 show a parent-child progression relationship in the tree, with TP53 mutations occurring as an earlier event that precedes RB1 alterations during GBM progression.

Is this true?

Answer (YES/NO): YES